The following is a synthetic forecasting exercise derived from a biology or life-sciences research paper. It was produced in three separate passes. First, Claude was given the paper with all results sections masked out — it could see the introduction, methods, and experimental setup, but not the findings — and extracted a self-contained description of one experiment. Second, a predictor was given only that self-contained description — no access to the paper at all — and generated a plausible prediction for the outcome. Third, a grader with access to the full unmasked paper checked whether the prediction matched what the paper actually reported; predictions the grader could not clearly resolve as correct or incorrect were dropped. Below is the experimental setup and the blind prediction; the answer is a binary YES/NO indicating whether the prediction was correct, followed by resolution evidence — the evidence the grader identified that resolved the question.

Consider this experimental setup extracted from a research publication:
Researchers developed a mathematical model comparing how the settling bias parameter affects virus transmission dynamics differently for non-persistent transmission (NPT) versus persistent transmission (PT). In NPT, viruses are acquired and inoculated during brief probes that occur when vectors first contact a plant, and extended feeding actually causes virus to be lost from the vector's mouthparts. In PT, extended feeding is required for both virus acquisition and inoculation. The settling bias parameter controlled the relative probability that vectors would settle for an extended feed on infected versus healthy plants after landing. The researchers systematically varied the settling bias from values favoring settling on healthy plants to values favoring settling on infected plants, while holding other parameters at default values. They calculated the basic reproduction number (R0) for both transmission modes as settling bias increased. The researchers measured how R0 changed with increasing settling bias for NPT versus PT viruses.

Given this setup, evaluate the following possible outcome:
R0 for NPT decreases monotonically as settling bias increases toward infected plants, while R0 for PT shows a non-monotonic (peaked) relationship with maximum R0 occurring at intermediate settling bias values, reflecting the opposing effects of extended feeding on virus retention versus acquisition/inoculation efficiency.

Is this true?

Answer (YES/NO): NO